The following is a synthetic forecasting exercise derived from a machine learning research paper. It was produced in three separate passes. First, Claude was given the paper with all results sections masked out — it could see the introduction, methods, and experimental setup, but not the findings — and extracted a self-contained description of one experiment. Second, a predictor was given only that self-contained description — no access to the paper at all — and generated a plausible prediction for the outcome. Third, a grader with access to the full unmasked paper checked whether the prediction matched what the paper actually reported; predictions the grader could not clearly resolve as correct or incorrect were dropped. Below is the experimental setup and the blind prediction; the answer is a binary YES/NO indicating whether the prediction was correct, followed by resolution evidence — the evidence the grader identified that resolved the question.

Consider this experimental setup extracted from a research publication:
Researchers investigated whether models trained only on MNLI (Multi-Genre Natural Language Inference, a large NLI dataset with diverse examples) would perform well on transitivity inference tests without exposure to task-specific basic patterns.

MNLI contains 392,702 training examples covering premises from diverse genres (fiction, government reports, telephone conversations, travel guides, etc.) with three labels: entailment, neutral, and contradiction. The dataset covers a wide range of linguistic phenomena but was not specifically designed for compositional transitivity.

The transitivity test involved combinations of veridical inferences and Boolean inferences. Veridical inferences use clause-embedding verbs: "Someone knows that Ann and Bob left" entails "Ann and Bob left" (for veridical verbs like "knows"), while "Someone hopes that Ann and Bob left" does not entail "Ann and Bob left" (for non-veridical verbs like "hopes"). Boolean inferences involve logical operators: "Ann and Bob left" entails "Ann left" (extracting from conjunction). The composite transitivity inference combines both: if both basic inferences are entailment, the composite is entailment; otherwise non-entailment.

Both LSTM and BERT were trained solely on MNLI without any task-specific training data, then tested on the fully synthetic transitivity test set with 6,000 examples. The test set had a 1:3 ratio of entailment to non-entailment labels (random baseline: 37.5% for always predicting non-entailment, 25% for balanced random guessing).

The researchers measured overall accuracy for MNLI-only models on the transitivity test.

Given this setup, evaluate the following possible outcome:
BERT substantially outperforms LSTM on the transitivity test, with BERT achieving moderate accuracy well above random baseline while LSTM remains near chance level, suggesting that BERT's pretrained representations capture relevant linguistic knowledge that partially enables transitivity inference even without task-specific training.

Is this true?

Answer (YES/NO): NO